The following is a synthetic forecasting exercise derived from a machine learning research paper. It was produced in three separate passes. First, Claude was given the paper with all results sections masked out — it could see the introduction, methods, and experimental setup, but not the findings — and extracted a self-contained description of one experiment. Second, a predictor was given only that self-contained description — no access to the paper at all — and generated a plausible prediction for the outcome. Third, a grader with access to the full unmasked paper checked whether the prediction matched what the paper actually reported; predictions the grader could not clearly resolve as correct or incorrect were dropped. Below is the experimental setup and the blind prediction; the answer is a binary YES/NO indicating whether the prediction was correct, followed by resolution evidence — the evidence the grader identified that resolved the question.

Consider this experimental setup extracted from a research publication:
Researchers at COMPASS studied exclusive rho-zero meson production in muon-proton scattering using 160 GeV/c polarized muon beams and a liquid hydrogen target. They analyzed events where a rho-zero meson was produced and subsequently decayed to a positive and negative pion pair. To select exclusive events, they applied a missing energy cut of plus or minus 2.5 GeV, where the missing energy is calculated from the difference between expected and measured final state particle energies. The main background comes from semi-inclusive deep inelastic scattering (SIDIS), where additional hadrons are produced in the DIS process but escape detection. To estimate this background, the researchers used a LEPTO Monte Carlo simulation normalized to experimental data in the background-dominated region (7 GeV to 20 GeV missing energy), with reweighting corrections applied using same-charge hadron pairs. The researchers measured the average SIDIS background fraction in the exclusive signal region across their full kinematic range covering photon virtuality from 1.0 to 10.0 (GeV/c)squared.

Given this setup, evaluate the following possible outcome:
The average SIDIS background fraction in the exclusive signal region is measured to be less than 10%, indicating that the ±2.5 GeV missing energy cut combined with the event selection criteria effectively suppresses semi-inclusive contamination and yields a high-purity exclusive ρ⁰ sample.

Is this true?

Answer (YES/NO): NO